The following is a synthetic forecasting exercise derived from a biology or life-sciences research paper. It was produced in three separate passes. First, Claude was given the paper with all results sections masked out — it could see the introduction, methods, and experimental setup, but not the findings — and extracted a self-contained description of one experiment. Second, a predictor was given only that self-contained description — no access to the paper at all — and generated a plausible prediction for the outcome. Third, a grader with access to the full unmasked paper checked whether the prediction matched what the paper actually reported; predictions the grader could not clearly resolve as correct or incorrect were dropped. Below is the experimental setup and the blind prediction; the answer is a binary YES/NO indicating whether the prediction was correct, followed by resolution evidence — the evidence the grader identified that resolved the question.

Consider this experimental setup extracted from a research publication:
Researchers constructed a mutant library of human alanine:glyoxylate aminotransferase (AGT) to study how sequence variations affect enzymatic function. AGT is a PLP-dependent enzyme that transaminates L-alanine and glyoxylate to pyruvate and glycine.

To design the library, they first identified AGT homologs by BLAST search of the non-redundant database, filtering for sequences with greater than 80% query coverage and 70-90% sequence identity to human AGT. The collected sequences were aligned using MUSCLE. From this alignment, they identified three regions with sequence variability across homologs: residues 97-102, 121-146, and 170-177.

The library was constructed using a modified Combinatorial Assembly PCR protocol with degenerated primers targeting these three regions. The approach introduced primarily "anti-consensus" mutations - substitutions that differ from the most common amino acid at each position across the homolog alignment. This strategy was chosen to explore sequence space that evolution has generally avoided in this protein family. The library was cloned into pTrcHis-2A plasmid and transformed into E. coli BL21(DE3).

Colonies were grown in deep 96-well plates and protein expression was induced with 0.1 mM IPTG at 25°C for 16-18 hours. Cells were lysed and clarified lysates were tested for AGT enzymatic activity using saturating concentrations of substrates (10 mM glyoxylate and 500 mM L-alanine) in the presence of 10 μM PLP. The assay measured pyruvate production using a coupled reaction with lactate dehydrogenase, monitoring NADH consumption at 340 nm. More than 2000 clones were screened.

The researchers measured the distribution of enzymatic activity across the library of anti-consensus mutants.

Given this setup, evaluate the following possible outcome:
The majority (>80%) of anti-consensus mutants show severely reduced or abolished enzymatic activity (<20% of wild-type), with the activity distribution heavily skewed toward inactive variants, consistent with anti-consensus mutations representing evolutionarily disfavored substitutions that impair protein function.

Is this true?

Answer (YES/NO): NO